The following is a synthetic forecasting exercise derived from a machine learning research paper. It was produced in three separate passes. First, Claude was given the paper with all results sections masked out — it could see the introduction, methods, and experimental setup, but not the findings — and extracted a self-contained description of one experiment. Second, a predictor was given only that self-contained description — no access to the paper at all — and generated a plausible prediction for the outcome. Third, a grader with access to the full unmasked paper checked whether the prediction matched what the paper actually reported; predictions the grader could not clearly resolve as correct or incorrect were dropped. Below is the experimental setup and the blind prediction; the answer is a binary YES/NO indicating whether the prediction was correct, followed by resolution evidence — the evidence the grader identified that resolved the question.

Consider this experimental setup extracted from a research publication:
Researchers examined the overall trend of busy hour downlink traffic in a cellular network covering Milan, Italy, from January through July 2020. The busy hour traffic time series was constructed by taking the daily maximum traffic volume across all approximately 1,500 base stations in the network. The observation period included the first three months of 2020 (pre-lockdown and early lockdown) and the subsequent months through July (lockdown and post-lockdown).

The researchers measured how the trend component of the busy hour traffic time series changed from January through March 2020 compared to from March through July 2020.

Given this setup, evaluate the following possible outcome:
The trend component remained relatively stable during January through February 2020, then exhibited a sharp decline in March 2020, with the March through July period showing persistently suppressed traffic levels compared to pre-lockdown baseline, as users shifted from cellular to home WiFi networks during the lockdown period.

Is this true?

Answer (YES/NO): NO